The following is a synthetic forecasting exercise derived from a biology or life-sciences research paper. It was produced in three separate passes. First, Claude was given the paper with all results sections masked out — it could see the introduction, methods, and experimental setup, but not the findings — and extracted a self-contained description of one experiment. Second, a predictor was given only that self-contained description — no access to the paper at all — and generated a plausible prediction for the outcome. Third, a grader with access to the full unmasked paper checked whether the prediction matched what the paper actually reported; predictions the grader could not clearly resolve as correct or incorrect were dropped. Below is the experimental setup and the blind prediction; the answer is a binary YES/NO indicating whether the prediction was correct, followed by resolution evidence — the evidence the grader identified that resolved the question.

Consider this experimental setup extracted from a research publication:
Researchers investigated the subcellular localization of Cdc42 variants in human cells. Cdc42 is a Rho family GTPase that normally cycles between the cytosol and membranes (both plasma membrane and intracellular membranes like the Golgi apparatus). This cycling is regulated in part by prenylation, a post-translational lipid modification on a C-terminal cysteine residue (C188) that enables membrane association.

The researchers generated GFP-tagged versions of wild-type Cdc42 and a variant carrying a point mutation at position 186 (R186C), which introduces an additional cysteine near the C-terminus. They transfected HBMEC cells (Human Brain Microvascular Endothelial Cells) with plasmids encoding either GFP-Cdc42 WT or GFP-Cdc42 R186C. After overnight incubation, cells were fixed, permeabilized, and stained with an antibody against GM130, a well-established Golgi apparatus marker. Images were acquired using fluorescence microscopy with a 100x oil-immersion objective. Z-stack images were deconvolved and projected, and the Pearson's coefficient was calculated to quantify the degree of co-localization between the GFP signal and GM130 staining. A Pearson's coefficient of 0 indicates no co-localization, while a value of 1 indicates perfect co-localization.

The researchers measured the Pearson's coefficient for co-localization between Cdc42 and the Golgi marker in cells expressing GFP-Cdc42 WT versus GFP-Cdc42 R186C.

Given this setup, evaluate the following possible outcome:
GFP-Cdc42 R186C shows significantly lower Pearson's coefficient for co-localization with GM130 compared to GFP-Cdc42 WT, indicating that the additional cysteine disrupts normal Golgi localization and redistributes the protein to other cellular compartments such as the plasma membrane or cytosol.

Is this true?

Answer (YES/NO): NO